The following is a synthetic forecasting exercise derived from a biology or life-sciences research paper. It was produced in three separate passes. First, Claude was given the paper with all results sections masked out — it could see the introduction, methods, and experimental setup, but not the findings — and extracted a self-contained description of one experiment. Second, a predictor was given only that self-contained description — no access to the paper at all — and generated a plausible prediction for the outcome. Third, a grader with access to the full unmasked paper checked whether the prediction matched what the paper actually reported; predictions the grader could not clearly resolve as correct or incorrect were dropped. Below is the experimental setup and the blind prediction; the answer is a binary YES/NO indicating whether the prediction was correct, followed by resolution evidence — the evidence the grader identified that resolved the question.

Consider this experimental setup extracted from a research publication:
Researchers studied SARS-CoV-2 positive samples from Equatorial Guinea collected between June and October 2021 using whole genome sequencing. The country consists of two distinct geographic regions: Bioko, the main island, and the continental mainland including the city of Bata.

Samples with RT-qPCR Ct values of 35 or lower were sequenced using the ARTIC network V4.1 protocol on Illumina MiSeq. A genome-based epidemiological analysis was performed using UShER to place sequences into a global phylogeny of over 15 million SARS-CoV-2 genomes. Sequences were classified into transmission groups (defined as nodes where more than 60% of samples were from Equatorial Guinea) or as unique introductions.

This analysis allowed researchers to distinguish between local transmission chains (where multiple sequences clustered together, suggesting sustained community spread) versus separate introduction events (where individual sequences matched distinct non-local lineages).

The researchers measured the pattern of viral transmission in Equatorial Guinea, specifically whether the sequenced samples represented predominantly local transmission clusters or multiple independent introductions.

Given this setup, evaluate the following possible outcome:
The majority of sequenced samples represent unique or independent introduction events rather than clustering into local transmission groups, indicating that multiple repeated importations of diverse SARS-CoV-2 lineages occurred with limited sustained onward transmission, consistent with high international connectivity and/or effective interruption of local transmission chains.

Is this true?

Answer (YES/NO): YES